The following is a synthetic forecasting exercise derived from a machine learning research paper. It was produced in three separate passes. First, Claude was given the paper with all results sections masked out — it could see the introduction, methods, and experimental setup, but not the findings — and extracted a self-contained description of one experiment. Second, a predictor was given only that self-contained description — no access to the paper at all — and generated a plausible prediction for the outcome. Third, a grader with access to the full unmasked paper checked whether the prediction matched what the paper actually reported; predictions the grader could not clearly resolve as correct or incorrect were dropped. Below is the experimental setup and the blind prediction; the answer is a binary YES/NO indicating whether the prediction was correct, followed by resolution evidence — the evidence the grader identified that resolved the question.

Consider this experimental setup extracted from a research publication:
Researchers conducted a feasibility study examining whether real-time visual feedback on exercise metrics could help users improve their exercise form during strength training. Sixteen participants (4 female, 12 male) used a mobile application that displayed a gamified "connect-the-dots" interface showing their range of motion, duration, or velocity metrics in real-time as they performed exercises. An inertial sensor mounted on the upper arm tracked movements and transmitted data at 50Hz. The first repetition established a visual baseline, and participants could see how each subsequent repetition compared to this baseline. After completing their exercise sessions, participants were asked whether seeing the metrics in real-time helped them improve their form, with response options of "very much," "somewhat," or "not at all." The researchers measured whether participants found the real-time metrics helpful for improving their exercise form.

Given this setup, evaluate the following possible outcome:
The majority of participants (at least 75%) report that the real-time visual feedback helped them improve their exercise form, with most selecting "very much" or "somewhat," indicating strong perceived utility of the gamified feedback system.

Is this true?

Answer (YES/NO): YES